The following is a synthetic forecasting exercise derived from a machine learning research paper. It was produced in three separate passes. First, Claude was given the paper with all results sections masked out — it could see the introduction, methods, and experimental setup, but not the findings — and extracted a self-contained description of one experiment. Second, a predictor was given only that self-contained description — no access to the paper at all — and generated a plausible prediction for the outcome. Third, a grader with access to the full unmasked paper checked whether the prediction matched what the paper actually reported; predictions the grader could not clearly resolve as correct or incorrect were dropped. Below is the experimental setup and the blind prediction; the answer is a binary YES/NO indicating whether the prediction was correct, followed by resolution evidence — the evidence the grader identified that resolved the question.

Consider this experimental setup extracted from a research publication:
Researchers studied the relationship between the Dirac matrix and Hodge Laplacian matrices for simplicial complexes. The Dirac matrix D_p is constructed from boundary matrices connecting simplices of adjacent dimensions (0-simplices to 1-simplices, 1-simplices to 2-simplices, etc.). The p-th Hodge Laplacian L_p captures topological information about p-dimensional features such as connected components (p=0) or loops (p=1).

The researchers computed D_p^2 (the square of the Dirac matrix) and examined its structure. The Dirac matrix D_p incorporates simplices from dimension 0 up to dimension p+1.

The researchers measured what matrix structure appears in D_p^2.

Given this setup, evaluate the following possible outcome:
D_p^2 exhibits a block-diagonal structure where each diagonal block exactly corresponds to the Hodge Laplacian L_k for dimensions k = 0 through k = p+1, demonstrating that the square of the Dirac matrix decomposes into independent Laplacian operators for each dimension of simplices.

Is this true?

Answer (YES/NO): NO